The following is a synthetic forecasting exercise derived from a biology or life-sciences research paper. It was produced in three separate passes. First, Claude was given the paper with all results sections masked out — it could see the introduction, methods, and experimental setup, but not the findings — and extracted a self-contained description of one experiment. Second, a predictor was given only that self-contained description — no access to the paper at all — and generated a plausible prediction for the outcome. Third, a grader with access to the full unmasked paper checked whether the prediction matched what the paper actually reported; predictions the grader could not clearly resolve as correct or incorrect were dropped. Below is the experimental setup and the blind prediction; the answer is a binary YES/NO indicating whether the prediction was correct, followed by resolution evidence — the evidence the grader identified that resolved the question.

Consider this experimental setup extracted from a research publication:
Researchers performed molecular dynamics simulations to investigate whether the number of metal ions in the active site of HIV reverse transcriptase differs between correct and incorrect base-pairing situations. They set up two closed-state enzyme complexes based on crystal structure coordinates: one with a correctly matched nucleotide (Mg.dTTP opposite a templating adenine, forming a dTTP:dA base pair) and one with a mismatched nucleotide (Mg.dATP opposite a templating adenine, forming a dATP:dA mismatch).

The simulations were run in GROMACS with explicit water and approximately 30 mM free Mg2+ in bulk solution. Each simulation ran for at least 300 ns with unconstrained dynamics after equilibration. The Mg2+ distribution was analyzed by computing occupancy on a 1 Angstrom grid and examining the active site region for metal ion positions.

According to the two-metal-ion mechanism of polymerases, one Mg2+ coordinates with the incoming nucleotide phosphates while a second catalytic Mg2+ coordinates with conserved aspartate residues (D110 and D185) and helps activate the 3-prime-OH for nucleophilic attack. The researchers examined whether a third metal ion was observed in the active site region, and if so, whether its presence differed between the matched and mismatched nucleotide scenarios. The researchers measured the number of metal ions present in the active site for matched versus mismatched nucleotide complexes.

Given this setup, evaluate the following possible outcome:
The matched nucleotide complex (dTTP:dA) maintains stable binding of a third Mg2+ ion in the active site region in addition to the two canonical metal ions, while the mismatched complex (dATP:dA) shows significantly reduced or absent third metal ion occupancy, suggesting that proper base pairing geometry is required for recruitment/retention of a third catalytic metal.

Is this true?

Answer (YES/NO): NO